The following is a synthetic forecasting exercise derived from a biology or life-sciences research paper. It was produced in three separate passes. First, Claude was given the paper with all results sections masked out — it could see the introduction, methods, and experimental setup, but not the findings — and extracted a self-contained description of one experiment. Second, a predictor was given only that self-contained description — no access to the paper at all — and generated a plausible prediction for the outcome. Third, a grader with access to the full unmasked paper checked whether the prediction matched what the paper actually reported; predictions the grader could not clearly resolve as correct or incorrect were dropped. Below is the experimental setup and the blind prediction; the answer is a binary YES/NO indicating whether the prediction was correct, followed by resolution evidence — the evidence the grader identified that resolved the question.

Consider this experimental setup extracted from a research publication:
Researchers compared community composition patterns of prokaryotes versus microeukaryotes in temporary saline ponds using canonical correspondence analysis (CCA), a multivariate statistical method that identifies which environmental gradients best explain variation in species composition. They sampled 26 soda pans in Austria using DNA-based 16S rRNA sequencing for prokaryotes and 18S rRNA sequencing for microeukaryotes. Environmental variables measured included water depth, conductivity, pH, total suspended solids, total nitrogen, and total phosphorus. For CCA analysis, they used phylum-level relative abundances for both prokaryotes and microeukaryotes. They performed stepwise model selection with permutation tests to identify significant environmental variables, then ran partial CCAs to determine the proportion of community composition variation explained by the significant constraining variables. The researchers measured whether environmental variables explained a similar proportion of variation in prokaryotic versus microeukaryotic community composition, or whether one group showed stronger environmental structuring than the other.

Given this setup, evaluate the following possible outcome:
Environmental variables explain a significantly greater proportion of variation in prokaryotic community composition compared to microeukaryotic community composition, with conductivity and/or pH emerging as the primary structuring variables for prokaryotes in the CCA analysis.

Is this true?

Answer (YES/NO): NO